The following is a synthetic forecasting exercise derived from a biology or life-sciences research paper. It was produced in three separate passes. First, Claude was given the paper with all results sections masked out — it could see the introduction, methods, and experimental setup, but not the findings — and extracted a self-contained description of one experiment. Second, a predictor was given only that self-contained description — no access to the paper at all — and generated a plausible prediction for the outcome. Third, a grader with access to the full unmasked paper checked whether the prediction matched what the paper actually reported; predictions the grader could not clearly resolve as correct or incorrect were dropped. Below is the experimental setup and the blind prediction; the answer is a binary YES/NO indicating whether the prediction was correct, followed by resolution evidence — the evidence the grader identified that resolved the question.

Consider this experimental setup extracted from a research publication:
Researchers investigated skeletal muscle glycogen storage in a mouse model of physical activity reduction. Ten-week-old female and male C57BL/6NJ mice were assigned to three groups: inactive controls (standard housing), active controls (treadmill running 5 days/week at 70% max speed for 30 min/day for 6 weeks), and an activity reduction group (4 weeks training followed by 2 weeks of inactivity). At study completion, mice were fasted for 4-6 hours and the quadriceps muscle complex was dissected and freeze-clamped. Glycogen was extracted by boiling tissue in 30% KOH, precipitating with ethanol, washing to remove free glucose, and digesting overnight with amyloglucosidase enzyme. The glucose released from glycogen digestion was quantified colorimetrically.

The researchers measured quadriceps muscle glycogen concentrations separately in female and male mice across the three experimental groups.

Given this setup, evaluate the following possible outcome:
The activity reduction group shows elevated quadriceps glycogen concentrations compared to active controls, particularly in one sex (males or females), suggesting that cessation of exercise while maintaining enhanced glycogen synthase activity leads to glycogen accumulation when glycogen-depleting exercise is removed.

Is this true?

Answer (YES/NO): YES